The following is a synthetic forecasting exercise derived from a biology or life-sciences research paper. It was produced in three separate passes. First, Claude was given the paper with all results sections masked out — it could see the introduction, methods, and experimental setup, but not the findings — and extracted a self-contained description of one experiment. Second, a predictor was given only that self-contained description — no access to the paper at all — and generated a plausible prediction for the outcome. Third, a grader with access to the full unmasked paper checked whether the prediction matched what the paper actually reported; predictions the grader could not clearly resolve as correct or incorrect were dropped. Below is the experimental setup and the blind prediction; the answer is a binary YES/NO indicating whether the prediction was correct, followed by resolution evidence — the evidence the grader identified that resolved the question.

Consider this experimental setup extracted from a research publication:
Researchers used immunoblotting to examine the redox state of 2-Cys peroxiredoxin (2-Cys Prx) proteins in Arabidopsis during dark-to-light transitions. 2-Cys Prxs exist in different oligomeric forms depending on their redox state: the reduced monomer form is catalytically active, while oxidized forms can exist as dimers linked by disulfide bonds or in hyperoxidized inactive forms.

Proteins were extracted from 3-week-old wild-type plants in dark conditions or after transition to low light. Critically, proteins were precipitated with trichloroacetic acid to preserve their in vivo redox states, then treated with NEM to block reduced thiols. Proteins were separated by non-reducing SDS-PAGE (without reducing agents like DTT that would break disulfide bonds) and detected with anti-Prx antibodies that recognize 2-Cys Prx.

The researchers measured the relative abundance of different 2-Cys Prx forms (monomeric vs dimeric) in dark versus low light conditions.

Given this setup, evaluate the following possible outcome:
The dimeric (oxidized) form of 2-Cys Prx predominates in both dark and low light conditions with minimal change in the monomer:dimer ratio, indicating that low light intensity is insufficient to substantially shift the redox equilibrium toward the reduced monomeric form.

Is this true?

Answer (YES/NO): NO